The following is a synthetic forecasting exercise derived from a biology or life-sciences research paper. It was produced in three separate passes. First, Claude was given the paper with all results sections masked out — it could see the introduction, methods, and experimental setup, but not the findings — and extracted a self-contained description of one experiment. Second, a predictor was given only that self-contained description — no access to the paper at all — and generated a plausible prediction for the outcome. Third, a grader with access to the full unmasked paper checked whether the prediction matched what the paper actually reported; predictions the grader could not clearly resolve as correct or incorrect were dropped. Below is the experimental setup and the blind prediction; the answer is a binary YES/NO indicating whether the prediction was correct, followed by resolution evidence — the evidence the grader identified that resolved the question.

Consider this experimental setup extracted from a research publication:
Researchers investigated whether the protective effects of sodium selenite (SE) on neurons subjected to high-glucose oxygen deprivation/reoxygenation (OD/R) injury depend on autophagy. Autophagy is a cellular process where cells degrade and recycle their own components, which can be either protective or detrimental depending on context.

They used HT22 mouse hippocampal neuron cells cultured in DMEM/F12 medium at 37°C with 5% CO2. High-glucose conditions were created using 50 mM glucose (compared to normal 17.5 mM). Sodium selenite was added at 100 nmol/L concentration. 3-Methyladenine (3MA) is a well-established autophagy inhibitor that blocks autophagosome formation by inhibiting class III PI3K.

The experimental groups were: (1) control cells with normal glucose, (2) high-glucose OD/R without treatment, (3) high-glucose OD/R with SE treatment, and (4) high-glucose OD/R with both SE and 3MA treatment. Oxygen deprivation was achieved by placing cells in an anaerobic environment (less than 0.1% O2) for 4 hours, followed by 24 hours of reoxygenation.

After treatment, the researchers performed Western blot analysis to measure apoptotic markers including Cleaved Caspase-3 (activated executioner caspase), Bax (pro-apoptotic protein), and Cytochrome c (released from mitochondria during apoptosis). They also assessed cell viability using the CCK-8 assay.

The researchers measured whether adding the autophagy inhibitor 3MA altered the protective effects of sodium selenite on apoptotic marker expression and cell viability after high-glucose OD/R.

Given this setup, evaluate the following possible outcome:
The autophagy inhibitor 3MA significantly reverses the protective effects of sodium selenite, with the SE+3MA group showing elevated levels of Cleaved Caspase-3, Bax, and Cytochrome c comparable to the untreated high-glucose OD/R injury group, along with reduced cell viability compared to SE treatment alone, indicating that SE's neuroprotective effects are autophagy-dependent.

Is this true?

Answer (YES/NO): NO